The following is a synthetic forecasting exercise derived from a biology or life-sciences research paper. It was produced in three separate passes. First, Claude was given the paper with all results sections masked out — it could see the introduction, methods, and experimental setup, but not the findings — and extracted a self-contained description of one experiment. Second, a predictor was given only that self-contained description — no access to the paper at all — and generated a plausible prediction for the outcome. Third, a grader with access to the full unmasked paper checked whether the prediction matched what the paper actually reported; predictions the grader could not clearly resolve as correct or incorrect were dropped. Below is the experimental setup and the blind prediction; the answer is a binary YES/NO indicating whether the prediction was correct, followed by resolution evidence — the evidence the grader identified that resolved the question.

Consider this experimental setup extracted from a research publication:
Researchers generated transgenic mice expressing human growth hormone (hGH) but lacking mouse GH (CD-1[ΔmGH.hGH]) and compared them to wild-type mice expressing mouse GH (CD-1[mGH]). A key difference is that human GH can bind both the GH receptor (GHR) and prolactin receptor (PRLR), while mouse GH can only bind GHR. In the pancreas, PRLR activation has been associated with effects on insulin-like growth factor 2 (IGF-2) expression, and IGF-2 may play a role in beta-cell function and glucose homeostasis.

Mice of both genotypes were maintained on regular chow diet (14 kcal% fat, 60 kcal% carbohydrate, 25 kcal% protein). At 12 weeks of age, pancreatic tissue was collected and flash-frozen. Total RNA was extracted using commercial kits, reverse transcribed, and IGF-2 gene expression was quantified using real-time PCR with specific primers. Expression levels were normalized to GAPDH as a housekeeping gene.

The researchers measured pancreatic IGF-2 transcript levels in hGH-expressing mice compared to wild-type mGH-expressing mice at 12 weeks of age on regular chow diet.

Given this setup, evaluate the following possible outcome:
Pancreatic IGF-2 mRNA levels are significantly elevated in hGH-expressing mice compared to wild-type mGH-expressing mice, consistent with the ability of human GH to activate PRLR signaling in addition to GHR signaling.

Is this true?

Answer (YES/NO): YES